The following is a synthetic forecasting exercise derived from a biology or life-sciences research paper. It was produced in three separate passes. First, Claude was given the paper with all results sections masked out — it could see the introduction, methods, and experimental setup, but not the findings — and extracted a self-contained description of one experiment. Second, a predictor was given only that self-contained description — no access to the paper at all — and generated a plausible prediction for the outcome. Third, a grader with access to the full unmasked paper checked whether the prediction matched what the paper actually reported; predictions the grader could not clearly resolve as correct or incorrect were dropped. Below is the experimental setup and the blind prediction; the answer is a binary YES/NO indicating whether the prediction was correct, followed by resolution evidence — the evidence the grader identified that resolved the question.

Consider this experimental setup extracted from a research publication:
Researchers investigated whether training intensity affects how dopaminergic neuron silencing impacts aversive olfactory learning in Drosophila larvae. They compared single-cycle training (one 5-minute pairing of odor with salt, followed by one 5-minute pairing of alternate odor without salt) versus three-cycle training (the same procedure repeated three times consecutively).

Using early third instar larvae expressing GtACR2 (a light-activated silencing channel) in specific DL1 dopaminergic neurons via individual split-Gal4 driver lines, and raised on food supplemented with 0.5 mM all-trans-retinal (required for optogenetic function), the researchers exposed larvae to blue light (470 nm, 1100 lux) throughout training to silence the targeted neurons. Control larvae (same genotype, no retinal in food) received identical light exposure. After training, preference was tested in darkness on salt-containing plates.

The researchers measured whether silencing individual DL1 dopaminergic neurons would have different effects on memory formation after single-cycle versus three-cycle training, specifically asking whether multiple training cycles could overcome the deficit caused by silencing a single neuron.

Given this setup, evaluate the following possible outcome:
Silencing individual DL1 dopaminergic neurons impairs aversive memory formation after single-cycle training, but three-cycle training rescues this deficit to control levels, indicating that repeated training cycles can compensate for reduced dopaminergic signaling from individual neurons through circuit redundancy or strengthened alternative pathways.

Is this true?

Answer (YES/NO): NO